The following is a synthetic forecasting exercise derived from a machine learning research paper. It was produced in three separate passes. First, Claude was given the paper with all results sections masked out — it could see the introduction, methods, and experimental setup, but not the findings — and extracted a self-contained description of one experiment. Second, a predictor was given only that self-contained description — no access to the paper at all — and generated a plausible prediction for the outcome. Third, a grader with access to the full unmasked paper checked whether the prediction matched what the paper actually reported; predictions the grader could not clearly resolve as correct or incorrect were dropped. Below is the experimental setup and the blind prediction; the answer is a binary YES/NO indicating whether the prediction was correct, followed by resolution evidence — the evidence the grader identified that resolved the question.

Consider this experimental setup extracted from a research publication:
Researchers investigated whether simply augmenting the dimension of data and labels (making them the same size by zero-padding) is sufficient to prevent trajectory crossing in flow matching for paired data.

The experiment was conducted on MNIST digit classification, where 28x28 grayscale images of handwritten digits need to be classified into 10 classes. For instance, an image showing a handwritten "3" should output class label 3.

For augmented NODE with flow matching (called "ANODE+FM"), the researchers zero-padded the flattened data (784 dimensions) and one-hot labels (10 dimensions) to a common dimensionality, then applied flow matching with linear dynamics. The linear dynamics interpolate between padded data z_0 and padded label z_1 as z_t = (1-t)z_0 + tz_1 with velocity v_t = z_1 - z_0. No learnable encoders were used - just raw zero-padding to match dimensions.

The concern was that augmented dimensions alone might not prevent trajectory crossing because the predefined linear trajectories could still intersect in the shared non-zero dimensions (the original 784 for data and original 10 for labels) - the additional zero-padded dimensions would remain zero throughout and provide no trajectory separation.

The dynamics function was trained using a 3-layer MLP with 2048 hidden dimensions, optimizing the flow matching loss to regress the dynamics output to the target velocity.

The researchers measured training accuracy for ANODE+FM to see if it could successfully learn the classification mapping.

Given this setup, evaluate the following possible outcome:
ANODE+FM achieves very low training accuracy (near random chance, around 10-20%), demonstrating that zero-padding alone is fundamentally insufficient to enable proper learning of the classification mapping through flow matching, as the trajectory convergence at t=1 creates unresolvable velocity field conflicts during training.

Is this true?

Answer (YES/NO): NO